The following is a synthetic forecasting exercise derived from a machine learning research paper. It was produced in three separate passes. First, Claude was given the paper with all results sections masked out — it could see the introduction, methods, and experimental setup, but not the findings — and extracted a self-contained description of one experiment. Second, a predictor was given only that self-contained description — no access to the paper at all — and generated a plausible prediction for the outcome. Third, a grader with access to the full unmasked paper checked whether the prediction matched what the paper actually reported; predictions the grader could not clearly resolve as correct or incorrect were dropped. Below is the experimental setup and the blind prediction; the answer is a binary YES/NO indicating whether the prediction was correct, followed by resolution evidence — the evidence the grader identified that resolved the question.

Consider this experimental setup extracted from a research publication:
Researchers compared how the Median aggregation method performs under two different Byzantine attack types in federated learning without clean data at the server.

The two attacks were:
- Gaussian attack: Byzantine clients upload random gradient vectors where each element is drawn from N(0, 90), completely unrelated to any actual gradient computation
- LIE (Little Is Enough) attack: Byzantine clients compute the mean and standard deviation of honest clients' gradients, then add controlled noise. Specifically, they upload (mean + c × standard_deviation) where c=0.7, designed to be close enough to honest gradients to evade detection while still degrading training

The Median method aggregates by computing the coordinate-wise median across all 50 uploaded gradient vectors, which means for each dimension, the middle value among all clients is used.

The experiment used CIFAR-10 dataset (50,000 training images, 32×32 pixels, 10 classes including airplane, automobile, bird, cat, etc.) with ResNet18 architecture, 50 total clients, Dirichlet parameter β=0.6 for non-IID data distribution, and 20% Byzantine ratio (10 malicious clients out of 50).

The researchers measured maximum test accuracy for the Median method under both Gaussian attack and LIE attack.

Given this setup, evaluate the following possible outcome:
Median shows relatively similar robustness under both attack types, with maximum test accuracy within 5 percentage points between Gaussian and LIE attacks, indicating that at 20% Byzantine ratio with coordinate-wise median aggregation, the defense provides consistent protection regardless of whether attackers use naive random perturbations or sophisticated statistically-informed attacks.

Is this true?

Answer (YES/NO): YES